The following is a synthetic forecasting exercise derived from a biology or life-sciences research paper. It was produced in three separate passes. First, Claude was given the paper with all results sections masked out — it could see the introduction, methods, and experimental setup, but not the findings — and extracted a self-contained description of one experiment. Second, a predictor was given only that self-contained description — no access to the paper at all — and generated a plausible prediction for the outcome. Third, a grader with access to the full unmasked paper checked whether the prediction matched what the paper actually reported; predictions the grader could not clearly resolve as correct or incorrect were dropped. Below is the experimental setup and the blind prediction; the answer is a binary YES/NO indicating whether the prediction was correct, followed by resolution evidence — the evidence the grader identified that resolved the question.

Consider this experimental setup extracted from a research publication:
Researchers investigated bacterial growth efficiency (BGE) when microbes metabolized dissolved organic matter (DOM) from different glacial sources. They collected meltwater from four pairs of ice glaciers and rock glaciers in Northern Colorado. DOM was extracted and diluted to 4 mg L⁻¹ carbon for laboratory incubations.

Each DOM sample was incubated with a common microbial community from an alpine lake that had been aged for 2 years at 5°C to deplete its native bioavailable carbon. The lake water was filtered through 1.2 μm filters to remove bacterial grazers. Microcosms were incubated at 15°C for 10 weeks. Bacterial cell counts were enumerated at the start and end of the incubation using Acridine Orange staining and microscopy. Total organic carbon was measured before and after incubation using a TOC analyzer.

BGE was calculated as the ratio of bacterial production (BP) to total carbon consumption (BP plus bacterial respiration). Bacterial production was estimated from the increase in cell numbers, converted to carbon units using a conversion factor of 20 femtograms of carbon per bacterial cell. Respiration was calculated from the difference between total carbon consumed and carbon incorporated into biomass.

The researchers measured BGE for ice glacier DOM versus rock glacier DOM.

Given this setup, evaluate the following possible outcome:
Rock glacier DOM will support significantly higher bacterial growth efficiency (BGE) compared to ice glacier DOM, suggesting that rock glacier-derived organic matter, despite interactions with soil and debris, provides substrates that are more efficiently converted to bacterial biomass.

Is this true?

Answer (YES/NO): NO